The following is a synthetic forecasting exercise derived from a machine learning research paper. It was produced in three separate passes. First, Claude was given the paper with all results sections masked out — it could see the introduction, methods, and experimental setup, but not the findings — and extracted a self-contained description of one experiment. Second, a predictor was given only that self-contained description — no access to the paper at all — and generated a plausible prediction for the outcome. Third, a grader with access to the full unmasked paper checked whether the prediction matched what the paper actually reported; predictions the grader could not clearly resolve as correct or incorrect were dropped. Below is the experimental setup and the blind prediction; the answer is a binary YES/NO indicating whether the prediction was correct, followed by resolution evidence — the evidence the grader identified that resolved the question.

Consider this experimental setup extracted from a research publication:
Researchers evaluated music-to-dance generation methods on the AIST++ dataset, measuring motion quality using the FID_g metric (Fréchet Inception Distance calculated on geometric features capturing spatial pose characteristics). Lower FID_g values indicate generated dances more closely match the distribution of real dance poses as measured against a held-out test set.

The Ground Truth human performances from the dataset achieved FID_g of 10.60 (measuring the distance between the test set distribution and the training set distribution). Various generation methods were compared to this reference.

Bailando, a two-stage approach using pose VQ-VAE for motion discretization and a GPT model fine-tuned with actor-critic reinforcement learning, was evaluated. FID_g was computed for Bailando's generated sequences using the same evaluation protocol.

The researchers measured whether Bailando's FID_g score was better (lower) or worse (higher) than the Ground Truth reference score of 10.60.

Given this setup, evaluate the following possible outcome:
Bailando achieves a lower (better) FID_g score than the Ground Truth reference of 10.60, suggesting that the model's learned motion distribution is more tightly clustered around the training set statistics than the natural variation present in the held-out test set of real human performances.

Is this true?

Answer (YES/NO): YES